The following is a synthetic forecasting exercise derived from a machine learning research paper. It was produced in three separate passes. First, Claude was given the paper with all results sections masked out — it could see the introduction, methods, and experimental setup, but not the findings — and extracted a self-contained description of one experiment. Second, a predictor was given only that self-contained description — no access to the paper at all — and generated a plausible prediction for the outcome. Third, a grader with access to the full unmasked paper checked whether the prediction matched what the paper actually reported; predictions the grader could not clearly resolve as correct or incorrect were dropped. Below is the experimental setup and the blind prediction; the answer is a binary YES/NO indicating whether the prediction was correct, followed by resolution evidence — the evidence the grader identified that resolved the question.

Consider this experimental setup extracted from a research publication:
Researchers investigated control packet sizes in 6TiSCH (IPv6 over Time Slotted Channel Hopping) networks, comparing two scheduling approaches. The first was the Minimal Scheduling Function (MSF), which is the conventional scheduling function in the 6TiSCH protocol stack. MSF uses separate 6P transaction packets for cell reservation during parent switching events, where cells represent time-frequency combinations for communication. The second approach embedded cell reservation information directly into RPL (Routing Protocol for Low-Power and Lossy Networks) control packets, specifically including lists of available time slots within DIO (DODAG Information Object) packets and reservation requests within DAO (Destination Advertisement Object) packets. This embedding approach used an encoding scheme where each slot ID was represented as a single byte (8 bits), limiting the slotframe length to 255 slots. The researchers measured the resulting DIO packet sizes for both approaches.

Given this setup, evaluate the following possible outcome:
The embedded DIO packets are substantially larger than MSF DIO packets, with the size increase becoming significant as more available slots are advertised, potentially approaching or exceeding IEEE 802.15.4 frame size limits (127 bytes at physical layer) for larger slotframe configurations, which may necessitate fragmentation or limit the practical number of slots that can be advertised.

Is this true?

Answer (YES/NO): NO